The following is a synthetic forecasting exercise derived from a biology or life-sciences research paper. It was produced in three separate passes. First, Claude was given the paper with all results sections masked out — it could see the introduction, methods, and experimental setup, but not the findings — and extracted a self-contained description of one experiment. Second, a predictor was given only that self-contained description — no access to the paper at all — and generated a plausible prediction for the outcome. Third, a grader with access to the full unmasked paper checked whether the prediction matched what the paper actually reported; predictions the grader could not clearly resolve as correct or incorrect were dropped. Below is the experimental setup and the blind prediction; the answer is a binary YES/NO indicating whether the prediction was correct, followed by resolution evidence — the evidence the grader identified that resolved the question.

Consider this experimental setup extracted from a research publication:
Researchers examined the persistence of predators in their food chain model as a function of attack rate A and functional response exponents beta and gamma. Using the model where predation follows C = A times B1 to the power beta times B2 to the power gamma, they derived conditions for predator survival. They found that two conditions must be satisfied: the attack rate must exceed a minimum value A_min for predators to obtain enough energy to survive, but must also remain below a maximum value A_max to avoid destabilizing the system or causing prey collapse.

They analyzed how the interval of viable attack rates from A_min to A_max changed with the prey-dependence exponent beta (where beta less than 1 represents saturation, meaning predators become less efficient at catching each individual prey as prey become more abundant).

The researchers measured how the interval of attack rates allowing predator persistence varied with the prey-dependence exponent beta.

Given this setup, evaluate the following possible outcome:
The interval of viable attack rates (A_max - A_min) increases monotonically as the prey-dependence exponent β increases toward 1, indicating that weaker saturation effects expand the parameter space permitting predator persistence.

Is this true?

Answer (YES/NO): YES